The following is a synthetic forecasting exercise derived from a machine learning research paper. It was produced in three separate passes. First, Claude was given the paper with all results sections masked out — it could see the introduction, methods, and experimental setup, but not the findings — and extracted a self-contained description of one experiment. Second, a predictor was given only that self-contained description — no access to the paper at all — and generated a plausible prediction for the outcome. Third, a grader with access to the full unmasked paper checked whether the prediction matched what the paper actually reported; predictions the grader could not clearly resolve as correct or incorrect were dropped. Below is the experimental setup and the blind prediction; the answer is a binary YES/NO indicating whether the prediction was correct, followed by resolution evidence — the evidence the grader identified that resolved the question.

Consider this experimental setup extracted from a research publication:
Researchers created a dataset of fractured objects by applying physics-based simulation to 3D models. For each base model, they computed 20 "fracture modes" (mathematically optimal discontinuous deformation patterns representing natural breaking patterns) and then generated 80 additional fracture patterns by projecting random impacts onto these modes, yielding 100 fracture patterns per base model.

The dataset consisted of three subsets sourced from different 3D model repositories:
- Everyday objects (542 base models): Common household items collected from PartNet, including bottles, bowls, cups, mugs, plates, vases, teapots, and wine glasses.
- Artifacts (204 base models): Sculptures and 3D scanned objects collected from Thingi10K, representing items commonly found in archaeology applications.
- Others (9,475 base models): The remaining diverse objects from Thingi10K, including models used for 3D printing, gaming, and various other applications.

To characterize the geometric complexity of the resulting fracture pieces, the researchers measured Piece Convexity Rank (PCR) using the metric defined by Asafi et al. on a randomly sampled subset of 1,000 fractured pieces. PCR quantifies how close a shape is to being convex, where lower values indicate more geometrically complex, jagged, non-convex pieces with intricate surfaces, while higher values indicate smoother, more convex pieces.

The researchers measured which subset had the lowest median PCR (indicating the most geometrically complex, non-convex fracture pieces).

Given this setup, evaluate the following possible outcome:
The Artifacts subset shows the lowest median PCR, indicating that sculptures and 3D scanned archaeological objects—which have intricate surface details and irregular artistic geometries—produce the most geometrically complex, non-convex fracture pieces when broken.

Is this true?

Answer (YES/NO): NO